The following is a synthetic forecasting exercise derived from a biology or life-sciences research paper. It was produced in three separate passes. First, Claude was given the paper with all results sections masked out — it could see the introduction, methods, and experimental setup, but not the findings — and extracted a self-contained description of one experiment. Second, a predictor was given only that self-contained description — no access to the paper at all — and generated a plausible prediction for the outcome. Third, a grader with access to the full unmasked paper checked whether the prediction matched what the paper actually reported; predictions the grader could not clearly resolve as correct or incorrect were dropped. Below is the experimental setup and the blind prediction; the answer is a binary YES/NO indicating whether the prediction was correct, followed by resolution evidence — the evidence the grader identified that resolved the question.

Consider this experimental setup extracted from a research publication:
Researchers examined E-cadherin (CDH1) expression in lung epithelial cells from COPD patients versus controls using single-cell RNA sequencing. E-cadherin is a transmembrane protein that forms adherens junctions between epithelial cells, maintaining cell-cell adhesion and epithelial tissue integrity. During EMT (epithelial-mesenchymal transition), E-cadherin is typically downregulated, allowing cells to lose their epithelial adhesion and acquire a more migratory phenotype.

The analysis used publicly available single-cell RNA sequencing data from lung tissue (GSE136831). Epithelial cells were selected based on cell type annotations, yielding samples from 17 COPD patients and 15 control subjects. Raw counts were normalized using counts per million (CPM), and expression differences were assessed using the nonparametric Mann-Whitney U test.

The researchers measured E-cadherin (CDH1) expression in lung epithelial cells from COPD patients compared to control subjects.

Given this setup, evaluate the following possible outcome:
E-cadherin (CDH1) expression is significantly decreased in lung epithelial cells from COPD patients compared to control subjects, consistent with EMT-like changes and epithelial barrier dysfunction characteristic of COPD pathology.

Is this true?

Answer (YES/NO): NO